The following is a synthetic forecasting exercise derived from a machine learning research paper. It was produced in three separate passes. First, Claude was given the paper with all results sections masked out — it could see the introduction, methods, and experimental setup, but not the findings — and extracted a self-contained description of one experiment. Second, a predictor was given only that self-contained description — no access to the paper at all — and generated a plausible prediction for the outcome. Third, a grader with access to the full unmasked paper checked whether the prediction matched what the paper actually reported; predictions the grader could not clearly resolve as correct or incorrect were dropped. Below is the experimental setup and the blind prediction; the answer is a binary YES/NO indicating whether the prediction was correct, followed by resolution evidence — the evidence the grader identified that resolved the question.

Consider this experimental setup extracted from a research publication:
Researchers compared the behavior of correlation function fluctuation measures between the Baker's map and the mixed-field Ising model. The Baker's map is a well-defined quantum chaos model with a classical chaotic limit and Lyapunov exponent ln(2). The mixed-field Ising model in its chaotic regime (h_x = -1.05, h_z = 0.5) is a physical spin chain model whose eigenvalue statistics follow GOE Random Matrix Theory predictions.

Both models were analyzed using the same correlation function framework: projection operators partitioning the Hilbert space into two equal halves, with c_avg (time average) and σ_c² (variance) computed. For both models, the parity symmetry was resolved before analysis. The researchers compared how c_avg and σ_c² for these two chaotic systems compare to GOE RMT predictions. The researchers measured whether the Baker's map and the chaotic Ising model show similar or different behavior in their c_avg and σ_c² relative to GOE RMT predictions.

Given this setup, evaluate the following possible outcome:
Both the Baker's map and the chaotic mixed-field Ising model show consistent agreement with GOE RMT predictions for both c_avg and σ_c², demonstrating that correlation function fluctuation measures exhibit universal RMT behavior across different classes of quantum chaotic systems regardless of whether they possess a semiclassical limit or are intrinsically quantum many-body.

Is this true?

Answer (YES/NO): NO